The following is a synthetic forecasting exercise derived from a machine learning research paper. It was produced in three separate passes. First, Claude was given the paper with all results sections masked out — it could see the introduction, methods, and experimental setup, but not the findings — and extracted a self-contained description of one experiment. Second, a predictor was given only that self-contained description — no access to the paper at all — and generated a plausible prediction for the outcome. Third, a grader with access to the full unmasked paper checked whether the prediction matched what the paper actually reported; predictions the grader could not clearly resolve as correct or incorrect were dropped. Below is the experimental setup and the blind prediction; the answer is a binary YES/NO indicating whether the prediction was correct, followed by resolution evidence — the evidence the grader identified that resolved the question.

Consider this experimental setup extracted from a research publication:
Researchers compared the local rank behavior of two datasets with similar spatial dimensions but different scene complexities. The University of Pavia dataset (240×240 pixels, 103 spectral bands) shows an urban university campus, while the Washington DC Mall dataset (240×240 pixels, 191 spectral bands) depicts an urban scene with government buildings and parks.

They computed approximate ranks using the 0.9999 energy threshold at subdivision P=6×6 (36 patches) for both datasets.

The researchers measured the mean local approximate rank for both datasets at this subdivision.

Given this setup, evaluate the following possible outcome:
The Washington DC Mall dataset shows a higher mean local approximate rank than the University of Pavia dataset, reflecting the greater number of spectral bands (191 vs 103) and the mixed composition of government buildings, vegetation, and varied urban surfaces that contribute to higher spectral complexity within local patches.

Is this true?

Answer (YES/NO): NO